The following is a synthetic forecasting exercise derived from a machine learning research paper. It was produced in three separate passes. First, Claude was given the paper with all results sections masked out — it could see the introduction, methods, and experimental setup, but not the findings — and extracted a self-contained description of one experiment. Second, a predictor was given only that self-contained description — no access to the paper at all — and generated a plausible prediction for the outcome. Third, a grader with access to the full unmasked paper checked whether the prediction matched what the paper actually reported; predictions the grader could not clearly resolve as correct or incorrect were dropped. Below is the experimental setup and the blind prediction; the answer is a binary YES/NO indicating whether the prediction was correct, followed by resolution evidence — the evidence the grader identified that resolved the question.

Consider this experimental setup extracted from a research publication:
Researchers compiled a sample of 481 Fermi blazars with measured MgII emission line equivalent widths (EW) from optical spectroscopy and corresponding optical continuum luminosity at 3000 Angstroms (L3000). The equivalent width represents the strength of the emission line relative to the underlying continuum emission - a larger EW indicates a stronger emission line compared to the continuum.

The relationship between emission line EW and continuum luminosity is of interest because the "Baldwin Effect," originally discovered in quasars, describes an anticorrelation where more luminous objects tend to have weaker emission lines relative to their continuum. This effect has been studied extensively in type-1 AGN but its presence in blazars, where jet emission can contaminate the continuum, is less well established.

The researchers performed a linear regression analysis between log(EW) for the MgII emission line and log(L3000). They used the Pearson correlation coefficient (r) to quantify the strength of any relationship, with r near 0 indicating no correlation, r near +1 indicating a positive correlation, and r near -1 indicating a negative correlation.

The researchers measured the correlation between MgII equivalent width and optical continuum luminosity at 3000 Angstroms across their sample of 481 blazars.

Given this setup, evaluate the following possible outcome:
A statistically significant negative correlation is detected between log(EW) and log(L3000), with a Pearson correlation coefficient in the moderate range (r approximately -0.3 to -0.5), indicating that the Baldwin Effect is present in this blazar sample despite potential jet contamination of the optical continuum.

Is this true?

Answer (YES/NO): YES